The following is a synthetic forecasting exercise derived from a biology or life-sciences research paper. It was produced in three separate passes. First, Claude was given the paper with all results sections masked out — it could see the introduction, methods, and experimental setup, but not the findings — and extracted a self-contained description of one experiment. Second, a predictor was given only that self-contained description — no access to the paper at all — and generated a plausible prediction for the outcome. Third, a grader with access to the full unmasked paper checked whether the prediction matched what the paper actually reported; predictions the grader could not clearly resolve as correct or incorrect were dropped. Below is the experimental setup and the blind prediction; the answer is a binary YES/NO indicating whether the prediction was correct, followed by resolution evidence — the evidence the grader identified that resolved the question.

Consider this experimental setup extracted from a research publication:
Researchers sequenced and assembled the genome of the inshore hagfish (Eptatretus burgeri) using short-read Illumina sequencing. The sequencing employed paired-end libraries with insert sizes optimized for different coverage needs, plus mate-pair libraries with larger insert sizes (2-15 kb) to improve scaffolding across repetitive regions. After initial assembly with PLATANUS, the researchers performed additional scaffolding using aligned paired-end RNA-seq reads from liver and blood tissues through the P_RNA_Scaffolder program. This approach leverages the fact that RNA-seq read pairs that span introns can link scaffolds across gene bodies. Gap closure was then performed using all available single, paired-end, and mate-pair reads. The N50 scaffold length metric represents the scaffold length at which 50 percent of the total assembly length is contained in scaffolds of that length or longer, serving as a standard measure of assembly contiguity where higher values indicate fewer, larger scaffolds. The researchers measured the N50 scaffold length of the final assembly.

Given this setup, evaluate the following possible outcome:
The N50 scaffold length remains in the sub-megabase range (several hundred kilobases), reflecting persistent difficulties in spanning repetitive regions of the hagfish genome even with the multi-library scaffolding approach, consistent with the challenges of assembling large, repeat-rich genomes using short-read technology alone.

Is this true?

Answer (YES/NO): YES